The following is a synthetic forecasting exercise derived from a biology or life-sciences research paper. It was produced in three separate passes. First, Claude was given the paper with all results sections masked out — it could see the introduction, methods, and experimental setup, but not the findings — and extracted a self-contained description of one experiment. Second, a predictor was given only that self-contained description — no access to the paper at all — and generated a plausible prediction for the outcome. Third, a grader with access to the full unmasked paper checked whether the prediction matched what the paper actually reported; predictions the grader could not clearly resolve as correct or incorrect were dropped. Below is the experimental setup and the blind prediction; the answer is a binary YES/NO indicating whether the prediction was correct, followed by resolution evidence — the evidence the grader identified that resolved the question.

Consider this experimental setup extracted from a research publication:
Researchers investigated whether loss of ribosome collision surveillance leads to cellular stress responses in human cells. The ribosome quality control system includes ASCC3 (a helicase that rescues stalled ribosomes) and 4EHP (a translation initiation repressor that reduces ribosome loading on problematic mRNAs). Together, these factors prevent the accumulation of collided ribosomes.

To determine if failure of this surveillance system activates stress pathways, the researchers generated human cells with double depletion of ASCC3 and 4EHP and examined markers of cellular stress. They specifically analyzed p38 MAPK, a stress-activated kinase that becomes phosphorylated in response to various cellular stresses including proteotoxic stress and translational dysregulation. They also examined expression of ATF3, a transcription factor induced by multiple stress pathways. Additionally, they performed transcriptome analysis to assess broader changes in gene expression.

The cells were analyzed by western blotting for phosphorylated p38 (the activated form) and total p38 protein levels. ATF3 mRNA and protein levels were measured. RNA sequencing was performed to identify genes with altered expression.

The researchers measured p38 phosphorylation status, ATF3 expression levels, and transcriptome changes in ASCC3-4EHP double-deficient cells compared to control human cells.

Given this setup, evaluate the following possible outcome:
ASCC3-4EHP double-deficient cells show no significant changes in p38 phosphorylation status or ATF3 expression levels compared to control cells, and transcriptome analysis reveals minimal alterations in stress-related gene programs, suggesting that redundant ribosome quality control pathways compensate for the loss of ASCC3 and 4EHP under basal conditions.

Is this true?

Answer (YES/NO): NO